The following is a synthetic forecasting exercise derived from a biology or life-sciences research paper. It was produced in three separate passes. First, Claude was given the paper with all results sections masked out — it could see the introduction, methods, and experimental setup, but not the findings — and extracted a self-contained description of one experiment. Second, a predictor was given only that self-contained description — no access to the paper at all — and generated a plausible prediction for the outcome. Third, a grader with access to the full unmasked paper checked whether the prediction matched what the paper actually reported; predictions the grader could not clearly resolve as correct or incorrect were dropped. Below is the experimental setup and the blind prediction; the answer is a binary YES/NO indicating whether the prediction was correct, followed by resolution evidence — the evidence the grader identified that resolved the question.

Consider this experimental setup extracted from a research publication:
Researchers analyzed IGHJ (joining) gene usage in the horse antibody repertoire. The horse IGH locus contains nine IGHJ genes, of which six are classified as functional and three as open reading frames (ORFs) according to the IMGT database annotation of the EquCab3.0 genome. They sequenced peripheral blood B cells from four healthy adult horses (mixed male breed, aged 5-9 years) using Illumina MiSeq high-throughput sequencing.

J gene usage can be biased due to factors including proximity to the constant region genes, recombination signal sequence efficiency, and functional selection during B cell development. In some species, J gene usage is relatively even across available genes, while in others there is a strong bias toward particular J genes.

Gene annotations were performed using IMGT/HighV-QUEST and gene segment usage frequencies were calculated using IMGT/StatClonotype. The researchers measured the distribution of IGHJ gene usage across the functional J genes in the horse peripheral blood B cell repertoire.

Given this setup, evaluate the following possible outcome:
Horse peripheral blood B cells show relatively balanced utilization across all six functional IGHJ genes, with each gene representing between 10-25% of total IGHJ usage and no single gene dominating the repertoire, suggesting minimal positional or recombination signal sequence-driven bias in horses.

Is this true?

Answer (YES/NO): NO